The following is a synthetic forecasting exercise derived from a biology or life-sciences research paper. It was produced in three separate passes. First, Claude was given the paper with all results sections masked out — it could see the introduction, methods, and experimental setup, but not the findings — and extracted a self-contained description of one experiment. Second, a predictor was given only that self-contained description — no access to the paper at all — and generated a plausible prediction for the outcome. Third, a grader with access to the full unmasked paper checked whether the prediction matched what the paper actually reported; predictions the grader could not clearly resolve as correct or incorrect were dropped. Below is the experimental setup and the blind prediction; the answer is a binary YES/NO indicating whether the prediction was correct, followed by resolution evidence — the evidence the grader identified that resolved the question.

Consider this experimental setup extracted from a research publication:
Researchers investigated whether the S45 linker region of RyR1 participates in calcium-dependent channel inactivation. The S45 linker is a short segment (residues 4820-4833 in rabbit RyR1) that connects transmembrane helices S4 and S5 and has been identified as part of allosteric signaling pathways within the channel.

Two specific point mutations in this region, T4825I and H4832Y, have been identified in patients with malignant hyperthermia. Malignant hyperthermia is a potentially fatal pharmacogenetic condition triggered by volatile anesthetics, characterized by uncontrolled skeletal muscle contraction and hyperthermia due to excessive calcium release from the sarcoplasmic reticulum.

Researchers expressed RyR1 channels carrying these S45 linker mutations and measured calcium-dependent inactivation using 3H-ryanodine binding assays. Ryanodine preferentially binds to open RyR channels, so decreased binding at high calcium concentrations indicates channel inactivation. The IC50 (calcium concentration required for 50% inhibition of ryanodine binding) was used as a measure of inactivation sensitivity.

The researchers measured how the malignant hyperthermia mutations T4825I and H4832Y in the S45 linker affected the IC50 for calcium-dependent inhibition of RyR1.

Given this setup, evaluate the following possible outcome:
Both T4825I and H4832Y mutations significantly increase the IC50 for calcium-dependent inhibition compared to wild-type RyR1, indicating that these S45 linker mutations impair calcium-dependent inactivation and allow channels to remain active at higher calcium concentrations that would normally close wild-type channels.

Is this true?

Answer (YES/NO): YES